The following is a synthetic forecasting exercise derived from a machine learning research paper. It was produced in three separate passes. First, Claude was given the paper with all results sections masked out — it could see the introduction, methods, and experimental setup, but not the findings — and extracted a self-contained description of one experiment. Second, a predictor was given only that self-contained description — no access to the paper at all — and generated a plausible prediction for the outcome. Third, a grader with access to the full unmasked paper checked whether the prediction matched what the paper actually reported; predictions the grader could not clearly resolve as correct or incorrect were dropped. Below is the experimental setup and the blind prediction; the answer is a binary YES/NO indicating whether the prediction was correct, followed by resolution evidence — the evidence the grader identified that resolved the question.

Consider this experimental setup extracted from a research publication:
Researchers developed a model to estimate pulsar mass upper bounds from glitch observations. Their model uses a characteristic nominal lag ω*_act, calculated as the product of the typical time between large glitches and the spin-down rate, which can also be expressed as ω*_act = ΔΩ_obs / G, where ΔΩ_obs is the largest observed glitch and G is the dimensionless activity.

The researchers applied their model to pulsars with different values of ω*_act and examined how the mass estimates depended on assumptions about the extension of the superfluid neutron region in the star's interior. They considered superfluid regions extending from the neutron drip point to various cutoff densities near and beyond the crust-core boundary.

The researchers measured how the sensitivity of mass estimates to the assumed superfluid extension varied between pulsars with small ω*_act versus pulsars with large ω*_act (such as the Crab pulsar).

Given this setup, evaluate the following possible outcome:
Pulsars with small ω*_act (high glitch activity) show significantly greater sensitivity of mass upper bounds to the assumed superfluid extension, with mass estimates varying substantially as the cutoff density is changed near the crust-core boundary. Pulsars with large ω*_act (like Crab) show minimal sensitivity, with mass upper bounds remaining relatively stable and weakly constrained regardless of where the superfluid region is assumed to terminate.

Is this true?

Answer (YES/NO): NO